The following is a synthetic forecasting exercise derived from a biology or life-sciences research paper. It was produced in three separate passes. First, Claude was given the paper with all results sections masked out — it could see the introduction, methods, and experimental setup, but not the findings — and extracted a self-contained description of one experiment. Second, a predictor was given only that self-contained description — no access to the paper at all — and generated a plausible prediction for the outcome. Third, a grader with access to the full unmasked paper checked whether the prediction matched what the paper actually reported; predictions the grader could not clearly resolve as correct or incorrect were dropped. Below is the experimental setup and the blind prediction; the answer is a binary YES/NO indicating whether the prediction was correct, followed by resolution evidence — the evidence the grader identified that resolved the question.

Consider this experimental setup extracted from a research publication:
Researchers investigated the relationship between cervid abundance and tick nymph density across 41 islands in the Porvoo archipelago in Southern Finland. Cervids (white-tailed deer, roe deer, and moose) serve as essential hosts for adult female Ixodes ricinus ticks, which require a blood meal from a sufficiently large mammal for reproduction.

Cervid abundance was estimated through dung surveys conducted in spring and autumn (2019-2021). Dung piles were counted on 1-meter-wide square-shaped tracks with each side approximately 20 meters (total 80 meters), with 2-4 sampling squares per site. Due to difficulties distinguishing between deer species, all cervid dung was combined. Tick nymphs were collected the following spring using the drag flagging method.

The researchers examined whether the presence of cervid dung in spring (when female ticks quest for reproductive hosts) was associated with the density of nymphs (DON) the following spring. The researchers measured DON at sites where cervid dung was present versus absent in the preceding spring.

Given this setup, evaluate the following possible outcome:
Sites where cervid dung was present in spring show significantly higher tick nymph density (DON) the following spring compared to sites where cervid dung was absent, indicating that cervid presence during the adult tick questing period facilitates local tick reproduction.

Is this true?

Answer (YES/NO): YES